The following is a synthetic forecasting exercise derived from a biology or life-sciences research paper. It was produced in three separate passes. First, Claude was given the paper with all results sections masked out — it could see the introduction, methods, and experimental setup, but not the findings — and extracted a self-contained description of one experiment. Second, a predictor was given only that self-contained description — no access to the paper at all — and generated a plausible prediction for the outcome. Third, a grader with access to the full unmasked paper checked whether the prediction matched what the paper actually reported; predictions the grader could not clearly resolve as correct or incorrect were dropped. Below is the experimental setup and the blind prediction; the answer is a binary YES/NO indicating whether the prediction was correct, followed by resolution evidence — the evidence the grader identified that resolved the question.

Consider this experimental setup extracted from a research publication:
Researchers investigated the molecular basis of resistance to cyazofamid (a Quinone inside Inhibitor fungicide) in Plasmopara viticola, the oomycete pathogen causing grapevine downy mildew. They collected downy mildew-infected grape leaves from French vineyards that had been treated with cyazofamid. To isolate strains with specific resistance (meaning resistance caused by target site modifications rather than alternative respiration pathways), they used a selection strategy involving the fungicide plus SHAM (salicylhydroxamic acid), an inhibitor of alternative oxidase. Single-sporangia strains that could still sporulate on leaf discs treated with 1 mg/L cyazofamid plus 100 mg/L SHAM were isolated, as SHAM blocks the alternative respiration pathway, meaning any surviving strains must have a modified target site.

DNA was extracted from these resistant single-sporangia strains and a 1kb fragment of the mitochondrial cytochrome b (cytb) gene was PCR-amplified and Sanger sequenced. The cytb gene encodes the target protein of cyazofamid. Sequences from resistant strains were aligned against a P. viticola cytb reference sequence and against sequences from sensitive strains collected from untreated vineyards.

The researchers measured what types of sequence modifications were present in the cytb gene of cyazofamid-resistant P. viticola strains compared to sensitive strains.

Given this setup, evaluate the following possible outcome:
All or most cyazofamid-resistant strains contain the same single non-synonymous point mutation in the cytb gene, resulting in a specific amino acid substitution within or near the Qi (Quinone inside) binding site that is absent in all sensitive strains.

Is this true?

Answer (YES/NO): NO